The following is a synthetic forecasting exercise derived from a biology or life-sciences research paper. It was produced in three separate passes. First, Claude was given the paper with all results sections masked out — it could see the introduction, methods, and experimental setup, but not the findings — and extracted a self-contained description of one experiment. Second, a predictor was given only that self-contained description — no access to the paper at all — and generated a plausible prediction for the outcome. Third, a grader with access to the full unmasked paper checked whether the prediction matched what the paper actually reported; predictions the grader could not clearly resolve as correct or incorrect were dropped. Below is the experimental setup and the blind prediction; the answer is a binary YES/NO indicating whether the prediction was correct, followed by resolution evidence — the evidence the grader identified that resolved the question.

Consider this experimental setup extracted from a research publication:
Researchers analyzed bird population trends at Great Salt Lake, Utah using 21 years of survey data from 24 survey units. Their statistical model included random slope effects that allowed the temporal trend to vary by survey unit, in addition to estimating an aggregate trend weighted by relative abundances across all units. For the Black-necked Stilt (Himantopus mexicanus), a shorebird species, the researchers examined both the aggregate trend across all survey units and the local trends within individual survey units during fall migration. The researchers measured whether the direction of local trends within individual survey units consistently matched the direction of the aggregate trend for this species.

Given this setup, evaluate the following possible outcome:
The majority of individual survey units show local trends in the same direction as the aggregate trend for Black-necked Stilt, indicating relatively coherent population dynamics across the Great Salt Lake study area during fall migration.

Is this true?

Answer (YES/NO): NO